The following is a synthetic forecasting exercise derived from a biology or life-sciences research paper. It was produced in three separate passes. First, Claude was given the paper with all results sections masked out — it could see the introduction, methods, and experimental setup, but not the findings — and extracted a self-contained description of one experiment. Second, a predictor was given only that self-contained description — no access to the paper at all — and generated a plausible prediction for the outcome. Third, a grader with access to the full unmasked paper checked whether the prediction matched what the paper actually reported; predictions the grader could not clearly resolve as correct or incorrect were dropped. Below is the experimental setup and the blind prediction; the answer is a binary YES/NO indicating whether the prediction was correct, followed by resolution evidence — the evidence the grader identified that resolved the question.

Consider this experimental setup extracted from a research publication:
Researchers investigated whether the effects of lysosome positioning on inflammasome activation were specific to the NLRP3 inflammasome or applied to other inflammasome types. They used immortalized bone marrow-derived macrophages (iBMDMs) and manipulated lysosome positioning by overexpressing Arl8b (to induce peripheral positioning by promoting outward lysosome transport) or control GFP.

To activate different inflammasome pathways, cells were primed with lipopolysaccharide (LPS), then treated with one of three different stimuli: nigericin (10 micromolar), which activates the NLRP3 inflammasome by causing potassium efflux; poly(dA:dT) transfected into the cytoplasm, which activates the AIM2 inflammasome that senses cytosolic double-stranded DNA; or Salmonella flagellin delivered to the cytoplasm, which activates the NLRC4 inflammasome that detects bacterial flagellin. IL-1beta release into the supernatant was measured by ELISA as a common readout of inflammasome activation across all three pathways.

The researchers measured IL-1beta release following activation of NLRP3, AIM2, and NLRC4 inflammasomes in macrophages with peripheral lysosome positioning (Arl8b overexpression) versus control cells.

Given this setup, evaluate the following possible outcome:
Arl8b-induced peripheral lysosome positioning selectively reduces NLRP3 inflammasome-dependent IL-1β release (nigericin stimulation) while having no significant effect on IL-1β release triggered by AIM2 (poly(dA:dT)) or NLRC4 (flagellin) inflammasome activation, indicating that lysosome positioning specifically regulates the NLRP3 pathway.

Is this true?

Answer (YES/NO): NO